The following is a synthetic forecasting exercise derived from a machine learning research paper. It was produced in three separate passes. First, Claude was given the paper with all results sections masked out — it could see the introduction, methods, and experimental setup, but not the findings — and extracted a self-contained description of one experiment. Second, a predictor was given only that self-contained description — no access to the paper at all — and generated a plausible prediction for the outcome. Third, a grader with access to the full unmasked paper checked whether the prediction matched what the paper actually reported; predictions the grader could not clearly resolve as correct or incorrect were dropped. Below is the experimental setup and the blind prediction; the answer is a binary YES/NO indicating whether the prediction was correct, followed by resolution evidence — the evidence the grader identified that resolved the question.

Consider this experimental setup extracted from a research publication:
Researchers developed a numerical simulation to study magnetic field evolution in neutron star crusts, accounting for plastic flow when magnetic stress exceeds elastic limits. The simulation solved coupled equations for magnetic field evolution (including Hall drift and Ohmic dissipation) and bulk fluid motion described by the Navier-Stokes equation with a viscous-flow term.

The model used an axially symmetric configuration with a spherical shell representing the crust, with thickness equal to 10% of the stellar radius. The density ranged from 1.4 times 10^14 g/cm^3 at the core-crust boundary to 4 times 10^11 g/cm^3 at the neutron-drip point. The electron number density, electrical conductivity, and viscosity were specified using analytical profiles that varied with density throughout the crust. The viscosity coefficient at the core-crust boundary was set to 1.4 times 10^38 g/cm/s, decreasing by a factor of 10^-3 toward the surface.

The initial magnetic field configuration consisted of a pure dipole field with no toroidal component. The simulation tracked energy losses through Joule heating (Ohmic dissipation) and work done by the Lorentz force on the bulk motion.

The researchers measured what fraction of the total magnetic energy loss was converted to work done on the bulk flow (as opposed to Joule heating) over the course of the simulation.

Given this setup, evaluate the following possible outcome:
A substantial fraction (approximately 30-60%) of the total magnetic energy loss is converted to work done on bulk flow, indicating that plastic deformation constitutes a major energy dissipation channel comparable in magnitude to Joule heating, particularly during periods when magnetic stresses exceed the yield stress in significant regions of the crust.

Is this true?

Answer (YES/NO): NO